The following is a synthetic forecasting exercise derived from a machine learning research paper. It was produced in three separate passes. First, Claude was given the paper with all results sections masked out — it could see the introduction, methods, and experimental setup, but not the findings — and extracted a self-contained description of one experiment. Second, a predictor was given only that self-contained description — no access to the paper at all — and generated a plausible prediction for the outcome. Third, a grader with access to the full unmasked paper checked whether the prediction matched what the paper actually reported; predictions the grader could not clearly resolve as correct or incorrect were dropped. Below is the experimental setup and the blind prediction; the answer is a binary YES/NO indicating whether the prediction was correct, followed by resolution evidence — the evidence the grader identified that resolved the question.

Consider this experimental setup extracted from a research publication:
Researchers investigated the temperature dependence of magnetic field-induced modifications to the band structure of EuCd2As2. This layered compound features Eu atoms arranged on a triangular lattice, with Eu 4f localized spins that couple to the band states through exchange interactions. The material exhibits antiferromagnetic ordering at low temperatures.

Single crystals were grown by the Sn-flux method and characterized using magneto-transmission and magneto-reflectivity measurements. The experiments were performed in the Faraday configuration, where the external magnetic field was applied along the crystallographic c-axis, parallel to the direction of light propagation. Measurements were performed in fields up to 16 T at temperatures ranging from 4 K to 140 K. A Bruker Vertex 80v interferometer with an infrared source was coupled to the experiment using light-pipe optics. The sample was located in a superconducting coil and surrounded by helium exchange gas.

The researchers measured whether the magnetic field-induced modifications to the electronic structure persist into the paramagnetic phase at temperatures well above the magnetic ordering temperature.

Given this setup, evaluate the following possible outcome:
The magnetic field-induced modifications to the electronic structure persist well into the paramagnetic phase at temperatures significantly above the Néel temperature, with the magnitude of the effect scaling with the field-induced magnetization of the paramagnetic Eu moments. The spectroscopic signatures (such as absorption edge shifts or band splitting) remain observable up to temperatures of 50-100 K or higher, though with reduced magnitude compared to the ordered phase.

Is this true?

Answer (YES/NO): YES